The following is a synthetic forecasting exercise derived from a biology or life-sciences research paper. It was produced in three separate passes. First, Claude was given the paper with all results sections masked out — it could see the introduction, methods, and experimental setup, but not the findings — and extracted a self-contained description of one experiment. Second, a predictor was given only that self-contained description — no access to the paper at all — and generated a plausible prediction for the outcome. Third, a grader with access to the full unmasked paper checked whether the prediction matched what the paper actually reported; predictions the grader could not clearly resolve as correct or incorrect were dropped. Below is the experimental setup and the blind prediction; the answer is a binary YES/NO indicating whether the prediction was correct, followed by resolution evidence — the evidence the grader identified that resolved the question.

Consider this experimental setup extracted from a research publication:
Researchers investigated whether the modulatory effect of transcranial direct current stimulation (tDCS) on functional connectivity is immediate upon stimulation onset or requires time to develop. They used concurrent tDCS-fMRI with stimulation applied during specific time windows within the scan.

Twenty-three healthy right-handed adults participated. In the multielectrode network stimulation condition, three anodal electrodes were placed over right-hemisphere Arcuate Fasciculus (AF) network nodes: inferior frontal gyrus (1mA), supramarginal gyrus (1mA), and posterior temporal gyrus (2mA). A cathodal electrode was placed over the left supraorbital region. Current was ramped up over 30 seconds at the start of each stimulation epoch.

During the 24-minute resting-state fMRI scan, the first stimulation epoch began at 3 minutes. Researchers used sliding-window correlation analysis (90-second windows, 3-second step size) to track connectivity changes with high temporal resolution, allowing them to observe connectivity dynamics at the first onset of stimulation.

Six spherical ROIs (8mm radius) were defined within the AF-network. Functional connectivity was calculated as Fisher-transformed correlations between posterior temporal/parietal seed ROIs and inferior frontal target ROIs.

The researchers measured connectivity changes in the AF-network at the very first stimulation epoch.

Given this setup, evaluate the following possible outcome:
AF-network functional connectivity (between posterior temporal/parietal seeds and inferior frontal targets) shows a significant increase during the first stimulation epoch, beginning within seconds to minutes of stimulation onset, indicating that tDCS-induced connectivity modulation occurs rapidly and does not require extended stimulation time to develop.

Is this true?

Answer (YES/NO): YES